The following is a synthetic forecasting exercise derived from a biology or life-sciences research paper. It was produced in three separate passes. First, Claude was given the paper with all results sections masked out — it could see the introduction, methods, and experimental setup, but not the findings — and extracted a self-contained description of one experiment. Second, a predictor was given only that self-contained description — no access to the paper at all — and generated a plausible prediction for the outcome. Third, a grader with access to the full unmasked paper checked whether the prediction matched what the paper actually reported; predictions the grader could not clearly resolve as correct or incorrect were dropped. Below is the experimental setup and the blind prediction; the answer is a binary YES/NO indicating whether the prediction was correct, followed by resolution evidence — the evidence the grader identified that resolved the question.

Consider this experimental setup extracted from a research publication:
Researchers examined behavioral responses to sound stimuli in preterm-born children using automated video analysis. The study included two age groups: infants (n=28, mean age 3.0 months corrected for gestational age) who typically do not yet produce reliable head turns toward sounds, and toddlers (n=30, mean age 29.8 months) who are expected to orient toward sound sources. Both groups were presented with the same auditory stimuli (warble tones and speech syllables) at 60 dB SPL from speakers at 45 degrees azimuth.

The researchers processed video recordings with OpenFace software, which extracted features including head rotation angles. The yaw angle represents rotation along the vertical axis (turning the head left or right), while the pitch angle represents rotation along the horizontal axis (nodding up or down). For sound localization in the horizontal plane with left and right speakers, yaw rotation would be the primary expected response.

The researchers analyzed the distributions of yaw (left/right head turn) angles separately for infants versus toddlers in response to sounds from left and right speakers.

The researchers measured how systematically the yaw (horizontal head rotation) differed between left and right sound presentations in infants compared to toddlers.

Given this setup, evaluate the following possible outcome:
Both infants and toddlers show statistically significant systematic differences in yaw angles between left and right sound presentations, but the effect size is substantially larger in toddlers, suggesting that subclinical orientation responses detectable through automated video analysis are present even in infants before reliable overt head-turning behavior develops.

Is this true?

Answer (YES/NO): NO